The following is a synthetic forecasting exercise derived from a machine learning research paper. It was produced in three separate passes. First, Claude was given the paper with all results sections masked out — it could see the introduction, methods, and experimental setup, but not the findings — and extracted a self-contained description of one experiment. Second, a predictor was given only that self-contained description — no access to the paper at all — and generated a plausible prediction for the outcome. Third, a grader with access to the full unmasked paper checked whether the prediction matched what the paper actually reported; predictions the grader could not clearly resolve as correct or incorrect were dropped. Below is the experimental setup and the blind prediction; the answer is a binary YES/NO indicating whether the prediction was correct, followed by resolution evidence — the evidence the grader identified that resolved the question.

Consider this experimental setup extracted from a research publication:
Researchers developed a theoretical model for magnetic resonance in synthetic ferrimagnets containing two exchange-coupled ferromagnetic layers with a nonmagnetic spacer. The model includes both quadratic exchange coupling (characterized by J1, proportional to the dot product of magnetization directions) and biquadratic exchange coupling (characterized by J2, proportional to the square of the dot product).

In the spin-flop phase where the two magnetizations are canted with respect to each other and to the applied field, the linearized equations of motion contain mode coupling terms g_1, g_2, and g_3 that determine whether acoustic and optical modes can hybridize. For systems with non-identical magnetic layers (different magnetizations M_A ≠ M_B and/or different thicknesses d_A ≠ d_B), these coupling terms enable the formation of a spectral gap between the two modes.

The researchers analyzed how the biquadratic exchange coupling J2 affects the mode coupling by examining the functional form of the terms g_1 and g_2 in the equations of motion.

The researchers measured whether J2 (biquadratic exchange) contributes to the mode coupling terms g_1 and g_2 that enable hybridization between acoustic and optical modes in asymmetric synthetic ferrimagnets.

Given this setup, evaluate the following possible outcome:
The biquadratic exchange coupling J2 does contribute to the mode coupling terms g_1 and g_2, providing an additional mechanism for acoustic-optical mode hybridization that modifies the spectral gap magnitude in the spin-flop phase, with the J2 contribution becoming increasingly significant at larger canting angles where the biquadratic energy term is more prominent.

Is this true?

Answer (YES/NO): YES